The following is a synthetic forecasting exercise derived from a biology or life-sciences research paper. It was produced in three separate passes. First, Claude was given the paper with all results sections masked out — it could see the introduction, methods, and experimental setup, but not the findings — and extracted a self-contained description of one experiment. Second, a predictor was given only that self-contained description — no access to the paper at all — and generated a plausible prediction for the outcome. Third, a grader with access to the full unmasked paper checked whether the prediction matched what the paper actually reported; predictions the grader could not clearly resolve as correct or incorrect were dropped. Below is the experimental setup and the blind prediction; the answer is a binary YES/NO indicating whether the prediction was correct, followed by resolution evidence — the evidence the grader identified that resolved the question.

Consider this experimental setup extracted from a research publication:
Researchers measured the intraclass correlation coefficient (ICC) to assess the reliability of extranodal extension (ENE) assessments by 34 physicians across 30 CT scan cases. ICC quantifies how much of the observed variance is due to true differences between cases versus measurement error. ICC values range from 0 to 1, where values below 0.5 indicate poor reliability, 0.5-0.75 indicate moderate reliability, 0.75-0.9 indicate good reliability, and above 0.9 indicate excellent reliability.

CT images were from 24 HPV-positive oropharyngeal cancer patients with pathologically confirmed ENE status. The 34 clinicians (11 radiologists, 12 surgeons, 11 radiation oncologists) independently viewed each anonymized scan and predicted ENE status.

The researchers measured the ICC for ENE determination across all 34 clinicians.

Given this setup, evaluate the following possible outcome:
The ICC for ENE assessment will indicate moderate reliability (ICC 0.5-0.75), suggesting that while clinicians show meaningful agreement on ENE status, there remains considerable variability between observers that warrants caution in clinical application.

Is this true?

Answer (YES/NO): NO